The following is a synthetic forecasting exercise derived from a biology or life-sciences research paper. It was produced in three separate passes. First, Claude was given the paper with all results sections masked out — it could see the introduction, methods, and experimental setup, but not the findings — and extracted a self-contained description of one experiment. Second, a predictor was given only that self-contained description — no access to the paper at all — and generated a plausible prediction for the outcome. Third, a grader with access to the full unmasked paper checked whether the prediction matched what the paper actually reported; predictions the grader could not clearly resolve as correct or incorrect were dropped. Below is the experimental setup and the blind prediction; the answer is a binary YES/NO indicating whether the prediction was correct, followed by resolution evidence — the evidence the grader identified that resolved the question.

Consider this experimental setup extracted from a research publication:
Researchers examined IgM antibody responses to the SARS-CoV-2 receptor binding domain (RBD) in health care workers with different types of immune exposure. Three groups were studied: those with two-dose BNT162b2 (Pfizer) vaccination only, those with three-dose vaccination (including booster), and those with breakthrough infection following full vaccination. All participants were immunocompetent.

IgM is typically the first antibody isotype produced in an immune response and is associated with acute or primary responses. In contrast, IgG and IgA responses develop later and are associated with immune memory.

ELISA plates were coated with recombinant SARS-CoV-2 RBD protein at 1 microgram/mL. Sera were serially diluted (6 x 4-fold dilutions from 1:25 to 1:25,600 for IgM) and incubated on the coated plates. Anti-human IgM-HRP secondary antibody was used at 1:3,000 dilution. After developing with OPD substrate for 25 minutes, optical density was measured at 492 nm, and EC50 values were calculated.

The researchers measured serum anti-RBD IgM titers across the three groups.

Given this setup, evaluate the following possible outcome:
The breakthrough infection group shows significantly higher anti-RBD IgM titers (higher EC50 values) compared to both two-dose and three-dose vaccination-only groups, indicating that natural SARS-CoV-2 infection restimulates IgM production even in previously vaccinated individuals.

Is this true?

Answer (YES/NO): NO